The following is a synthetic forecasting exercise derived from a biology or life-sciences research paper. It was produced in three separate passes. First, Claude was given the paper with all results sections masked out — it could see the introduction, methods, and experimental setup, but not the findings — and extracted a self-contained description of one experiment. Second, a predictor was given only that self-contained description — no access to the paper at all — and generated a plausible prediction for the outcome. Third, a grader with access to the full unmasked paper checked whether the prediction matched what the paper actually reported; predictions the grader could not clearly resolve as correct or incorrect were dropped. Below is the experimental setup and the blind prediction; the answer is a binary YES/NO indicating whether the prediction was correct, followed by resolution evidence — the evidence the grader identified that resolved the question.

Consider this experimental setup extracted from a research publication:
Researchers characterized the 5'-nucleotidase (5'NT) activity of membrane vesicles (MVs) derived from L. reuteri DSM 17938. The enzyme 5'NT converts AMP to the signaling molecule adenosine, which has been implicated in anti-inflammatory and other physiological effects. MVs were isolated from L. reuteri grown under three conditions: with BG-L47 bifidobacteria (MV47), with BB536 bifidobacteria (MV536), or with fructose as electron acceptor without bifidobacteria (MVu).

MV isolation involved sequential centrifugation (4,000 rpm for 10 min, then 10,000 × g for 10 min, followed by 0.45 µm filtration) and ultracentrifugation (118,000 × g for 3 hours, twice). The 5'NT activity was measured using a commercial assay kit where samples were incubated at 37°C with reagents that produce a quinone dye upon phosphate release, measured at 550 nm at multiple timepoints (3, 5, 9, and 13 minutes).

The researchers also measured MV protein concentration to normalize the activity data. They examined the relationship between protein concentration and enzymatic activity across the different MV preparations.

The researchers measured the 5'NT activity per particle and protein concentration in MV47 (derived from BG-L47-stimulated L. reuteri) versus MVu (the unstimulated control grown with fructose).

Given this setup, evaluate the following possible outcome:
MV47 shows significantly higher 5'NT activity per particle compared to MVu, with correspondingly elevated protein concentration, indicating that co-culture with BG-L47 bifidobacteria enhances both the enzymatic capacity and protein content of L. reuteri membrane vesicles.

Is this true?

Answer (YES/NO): YES